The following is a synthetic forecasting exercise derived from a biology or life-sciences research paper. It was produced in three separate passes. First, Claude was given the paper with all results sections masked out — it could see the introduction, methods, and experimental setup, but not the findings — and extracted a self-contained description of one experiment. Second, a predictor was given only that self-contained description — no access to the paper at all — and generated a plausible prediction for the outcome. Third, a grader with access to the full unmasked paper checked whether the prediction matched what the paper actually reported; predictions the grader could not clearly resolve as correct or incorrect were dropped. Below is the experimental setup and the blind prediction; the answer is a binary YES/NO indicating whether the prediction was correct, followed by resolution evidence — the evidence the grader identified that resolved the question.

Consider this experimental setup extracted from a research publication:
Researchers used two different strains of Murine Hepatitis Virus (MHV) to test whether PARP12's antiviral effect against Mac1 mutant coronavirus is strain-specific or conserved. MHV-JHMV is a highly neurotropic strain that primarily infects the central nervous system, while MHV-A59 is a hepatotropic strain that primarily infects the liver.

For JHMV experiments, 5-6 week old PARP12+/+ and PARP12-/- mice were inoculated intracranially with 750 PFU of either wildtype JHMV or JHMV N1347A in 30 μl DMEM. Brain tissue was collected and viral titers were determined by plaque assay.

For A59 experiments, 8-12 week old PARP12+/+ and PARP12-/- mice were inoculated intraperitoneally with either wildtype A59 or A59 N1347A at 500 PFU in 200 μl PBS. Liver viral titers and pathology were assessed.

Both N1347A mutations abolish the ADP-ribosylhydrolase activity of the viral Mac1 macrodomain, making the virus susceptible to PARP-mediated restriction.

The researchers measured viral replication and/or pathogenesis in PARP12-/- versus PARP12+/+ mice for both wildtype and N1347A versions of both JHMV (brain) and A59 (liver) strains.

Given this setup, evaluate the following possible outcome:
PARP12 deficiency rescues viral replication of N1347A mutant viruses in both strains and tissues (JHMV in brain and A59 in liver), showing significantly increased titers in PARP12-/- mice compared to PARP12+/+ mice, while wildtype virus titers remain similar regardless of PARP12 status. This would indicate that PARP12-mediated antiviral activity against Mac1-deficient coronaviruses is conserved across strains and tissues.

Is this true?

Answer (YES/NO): YES